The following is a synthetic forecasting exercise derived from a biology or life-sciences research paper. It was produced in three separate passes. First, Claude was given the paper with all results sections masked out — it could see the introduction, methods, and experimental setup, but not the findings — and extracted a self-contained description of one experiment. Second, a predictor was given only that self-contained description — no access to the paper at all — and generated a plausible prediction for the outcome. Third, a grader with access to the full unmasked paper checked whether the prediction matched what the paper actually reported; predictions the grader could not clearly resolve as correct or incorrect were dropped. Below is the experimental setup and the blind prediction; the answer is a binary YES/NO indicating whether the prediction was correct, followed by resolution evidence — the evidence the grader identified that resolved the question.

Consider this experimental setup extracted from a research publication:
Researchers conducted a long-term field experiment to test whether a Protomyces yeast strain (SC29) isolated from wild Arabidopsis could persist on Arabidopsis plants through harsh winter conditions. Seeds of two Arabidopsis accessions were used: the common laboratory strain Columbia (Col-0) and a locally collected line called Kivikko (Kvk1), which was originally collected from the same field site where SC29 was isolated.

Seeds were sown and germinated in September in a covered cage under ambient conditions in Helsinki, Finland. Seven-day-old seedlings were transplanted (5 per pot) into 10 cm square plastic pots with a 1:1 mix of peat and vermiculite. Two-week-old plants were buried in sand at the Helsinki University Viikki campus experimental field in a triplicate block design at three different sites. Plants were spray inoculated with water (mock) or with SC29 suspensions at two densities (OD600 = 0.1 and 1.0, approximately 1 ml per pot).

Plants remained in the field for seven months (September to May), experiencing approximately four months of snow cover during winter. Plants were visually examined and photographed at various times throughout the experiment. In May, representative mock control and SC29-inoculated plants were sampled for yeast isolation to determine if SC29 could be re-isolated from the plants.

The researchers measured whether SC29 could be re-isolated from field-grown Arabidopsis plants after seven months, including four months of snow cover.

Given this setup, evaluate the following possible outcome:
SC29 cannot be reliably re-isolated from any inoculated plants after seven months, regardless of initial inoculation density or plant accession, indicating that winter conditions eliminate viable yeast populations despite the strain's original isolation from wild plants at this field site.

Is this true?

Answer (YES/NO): NO